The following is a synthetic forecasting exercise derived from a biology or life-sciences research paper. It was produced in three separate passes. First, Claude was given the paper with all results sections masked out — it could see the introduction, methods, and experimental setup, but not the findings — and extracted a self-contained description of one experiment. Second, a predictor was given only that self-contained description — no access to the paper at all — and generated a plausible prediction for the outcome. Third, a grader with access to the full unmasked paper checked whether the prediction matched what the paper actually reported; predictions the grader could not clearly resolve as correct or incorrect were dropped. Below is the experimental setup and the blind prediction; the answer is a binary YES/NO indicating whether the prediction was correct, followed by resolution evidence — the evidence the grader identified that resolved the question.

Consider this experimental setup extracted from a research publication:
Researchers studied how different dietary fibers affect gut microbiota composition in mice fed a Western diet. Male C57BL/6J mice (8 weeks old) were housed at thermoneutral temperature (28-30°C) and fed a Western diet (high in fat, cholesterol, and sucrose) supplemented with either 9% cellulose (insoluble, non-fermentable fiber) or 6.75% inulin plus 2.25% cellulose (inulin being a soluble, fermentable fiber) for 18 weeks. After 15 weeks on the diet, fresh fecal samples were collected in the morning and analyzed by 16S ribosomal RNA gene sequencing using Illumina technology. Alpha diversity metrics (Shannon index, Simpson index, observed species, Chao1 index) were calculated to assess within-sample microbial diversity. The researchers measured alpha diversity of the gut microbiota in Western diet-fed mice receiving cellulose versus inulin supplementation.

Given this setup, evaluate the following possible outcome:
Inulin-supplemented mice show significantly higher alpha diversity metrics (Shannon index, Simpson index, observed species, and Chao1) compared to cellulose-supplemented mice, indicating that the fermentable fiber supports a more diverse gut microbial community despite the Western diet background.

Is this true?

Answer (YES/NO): NO